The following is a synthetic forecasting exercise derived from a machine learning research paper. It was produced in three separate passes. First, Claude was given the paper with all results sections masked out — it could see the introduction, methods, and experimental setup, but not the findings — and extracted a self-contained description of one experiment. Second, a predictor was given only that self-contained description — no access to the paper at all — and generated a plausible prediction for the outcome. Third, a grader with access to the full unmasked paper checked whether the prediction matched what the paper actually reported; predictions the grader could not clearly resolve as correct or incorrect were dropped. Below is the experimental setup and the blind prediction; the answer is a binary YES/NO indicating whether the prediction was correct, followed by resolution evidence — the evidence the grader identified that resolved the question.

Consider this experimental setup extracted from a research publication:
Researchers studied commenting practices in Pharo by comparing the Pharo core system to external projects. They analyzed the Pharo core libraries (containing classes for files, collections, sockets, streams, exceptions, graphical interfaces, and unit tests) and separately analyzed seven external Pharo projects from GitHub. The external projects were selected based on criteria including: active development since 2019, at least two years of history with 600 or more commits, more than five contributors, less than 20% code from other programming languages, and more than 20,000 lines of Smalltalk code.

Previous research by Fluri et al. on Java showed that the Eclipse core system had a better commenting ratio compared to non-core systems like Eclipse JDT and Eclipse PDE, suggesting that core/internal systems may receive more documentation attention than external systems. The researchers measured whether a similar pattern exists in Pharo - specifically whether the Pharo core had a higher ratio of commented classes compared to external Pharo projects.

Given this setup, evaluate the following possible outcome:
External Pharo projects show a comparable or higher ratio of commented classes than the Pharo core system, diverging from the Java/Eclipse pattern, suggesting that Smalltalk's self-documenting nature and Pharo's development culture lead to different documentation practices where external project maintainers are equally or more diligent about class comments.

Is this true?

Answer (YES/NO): NO